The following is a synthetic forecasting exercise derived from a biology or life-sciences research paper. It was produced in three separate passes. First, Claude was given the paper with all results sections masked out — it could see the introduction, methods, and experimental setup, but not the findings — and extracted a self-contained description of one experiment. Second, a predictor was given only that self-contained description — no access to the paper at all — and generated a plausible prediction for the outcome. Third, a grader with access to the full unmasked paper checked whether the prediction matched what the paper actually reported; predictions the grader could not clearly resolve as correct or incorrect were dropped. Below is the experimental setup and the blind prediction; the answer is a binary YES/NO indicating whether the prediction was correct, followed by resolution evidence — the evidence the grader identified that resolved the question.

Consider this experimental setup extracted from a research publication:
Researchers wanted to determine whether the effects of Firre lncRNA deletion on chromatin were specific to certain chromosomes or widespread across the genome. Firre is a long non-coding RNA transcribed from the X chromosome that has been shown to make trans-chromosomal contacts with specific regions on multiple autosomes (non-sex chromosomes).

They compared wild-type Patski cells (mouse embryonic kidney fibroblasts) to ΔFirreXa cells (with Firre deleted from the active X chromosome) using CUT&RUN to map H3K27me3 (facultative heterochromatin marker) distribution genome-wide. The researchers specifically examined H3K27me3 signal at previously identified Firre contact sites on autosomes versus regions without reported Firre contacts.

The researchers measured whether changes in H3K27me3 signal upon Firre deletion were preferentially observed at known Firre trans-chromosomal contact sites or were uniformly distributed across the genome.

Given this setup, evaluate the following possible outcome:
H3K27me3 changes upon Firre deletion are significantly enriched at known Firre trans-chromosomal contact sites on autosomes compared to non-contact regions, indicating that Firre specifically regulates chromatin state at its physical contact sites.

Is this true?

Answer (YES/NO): YES